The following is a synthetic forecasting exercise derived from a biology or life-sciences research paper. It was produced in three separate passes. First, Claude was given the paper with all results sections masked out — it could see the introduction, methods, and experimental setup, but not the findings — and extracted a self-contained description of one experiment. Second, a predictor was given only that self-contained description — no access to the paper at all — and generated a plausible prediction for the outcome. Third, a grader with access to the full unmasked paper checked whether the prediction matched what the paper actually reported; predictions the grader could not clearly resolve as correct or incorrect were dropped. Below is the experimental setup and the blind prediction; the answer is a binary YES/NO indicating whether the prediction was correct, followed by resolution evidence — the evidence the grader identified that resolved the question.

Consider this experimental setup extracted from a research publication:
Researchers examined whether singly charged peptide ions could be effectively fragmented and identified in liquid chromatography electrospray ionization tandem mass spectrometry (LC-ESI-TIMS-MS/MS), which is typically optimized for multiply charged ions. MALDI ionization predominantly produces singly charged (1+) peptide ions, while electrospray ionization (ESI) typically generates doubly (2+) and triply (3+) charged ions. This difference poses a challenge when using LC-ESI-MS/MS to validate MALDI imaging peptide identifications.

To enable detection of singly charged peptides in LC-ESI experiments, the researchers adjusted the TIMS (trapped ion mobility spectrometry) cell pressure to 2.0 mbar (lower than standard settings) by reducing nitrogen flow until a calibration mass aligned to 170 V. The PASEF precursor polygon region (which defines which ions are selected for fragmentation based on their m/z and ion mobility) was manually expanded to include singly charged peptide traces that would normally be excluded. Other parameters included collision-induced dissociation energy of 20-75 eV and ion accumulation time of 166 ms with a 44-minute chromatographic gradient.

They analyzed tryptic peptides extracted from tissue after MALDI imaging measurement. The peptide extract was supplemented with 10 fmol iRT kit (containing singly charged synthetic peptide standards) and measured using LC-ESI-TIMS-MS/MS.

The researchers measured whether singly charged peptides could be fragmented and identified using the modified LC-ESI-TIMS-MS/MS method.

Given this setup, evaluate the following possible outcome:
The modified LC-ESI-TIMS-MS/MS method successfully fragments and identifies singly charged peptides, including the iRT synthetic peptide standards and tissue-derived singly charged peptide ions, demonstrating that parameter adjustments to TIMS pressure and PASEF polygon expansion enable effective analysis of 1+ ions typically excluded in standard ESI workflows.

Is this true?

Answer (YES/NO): YES